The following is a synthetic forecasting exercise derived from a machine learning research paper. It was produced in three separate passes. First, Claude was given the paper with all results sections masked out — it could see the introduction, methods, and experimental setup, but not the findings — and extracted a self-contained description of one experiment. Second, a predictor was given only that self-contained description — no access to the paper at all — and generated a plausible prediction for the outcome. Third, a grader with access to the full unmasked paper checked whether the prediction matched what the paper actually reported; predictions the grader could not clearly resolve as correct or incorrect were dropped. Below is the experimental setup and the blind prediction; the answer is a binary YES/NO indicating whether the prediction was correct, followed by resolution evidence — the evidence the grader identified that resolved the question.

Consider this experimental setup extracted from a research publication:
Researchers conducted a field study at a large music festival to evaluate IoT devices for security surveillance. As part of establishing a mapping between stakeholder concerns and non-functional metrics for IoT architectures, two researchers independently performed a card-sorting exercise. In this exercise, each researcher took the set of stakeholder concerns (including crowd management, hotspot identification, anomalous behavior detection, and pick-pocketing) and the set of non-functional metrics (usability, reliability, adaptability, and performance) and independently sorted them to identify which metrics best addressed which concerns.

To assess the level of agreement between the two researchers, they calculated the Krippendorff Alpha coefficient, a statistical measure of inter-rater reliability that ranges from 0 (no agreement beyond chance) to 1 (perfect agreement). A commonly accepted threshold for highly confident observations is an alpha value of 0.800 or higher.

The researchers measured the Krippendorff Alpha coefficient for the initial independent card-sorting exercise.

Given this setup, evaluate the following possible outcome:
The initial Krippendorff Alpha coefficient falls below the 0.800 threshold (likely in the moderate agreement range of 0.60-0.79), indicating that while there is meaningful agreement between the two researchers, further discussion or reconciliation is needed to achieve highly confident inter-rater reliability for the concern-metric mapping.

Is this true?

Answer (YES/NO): NO